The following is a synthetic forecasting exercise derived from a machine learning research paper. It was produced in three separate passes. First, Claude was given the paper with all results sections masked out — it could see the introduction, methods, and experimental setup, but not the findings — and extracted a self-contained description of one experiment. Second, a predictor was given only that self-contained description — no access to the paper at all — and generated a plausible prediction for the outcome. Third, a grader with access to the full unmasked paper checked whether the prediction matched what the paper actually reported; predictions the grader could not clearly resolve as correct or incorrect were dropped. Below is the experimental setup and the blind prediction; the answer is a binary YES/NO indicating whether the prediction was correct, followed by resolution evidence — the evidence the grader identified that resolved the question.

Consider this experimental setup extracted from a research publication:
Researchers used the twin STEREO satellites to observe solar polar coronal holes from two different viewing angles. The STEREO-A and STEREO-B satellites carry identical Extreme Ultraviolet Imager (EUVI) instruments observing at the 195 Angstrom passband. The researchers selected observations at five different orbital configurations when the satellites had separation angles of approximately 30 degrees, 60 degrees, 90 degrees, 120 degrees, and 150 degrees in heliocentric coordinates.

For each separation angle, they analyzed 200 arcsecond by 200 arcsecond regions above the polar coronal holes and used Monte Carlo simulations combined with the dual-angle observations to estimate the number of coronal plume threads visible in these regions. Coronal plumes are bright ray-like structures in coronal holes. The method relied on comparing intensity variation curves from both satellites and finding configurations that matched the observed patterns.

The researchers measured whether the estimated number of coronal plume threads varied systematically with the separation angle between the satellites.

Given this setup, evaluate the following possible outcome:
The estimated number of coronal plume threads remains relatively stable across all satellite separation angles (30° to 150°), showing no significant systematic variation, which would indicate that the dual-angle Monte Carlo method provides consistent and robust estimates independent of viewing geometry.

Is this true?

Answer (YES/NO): YES